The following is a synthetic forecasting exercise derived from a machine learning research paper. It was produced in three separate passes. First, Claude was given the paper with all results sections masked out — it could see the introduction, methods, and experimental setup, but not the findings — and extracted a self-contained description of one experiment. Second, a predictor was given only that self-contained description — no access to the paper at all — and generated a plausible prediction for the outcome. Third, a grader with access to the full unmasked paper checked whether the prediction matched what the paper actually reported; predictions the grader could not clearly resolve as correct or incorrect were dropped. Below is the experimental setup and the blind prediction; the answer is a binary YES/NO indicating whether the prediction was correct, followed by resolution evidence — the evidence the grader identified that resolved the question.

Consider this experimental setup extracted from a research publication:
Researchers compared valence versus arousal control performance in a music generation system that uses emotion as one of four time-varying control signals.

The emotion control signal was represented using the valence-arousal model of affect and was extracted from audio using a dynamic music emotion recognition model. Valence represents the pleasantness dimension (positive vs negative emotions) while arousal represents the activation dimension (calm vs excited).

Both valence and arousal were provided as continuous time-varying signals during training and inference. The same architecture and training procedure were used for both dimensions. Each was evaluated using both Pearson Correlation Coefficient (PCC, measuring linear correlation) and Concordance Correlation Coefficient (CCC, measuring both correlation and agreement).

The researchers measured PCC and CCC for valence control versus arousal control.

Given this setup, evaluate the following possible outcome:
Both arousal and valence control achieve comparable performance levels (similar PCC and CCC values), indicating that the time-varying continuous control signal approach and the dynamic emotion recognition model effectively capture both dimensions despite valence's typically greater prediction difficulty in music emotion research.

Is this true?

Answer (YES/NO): NO